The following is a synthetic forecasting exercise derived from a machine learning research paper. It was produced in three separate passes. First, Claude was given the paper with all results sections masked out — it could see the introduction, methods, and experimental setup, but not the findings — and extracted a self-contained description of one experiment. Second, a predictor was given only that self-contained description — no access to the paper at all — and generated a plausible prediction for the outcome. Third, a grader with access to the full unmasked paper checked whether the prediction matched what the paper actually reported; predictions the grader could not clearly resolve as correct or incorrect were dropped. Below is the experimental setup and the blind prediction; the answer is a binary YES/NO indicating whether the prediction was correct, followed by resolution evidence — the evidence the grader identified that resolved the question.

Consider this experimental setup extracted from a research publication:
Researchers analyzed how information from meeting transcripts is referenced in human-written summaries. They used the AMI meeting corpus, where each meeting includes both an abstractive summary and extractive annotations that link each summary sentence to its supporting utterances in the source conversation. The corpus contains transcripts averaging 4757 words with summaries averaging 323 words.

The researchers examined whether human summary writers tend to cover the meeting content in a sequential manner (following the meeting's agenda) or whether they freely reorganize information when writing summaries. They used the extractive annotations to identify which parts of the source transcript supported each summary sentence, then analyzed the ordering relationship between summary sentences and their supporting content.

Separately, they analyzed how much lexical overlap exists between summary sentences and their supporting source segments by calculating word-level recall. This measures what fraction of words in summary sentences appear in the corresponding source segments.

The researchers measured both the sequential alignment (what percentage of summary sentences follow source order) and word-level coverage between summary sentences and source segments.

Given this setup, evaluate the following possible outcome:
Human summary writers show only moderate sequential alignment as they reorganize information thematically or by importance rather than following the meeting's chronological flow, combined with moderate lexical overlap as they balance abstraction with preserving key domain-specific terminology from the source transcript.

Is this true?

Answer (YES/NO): NO